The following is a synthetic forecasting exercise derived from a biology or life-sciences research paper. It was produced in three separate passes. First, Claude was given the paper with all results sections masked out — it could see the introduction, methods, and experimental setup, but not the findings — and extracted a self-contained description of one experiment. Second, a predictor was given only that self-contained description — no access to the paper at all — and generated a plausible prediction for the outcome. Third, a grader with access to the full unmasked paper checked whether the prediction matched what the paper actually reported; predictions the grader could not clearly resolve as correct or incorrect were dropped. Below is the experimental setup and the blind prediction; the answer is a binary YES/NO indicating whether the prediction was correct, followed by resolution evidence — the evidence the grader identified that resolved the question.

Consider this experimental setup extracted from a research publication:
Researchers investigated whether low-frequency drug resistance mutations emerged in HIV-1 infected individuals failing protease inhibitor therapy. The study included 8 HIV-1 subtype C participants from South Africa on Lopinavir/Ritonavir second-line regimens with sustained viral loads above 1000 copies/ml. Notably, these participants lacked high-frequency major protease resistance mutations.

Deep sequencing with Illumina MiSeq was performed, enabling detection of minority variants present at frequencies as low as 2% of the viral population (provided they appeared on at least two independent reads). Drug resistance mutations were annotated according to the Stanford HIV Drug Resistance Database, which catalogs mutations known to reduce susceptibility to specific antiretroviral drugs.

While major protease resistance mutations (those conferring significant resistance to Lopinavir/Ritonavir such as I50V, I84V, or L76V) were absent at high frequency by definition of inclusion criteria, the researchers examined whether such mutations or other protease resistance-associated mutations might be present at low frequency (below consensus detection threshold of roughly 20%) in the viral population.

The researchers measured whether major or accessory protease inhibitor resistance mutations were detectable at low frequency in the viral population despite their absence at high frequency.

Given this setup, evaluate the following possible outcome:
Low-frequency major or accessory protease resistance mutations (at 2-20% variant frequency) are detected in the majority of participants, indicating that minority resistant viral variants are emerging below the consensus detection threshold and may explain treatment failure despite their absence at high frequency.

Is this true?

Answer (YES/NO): YES